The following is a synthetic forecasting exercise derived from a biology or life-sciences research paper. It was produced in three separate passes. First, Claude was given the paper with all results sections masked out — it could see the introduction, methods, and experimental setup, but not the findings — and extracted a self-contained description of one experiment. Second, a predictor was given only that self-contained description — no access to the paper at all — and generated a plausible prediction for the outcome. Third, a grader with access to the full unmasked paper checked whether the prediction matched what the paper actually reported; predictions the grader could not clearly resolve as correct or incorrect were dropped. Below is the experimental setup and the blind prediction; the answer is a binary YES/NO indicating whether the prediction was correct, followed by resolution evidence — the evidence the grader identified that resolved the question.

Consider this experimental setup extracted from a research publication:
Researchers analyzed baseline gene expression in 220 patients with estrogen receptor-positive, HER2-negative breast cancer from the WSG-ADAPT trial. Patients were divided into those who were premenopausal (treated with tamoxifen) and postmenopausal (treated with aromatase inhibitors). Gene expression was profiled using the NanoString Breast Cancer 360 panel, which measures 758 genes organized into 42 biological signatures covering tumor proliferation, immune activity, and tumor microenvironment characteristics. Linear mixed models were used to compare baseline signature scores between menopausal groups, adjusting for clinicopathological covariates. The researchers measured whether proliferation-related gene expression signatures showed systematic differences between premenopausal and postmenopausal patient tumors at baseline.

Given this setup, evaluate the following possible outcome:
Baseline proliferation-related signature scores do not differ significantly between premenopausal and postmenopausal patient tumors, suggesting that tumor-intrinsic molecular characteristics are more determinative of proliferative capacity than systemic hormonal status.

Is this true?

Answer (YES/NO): NO